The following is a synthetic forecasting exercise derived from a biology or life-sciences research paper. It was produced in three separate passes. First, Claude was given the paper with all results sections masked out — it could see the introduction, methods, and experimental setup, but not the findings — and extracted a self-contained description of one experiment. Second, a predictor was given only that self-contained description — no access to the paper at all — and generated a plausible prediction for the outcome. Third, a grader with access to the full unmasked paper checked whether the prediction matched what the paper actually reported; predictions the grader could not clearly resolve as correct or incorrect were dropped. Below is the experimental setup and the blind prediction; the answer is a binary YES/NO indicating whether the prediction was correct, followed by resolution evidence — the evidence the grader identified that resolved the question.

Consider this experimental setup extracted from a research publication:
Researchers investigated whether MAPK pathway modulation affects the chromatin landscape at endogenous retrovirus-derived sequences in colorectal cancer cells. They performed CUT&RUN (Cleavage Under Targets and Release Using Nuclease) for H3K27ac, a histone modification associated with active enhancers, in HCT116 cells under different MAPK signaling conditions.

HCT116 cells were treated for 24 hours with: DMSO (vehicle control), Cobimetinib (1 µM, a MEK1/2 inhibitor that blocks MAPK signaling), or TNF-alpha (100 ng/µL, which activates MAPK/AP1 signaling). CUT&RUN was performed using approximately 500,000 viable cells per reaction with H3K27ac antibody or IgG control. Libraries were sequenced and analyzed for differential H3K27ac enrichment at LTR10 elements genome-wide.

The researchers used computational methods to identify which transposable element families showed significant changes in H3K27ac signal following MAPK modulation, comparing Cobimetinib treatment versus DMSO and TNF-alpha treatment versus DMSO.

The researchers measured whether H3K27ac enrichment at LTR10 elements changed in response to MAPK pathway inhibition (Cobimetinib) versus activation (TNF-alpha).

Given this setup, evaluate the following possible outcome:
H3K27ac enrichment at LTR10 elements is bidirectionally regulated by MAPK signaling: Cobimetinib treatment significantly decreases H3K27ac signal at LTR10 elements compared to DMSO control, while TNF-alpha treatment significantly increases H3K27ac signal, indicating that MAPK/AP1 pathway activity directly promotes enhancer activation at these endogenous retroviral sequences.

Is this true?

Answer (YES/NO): YES